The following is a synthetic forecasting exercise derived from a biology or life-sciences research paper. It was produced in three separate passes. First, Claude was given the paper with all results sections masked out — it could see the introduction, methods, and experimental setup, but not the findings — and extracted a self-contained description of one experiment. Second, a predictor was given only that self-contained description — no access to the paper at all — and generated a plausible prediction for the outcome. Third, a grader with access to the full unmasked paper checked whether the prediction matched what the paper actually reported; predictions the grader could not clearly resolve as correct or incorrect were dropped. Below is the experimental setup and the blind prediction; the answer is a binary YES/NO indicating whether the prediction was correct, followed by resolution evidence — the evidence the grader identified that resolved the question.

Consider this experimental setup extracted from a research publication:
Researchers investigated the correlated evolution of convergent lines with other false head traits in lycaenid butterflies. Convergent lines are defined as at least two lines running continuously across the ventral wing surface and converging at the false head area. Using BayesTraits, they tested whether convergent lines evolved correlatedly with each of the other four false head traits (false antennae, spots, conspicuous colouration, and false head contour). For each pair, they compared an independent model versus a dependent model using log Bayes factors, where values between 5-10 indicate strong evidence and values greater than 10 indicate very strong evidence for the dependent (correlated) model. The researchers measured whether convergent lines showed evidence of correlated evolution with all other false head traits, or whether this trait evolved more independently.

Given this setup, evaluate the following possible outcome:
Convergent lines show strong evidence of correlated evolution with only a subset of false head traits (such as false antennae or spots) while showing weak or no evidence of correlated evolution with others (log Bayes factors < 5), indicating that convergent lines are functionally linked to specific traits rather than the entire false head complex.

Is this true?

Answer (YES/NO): NO